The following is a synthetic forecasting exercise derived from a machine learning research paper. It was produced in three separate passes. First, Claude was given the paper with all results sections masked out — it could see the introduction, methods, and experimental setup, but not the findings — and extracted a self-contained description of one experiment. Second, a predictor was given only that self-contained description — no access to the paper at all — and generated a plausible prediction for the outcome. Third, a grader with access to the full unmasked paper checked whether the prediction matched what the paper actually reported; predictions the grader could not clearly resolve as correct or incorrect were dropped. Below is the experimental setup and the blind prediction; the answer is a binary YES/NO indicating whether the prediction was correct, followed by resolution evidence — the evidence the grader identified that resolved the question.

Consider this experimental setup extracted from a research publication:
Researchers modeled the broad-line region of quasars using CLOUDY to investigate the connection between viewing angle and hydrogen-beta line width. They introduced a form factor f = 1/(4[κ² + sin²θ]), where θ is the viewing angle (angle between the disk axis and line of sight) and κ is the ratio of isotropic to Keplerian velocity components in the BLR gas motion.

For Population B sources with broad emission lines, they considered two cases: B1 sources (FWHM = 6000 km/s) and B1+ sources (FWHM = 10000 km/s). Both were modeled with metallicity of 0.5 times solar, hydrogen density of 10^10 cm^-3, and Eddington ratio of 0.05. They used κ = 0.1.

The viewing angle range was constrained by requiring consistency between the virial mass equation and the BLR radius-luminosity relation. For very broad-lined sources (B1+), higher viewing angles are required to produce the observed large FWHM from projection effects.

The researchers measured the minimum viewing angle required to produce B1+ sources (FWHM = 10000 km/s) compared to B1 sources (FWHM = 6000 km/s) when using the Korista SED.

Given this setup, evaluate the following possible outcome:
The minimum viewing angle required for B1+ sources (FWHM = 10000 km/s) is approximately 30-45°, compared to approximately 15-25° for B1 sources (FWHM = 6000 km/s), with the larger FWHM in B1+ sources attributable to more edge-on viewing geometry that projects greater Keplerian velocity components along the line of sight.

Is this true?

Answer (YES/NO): NO